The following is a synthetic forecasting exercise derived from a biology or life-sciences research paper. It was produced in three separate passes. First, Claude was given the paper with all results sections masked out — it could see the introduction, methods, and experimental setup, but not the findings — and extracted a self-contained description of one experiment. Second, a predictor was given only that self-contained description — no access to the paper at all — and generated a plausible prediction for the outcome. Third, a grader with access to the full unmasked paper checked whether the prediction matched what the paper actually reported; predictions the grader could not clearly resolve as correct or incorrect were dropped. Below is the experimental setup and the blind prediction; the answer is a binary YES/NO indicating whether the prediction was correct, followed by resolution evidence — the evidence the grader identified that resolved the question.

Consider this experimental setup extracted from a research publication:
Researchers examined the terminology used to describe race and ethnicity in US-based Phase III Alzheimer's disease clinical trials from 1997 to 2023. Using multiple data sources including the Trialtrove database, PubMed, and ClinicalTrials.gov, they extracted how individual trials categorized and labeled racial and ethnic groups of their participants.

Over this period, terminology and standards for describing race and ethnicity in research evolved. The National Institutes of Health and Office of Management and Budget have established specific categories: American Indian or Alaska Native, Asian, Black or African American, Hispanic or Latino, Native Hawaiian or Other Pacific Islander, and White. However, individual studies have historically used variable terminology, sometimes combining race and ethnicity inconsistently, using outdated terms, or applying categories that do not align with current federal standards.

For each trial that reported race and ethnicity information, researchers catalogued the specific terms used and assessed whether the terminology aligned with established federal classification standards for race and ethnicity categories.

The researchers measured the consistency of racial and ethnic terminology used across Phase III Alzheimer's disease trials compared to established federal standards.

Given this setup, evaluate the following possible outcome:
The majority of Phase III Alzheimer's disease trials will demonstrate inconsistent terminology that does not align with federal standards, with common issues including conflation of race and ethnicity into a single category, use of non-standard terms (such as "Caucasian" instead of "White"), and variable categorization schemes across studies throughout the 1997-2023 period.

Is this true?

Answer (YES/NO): YES